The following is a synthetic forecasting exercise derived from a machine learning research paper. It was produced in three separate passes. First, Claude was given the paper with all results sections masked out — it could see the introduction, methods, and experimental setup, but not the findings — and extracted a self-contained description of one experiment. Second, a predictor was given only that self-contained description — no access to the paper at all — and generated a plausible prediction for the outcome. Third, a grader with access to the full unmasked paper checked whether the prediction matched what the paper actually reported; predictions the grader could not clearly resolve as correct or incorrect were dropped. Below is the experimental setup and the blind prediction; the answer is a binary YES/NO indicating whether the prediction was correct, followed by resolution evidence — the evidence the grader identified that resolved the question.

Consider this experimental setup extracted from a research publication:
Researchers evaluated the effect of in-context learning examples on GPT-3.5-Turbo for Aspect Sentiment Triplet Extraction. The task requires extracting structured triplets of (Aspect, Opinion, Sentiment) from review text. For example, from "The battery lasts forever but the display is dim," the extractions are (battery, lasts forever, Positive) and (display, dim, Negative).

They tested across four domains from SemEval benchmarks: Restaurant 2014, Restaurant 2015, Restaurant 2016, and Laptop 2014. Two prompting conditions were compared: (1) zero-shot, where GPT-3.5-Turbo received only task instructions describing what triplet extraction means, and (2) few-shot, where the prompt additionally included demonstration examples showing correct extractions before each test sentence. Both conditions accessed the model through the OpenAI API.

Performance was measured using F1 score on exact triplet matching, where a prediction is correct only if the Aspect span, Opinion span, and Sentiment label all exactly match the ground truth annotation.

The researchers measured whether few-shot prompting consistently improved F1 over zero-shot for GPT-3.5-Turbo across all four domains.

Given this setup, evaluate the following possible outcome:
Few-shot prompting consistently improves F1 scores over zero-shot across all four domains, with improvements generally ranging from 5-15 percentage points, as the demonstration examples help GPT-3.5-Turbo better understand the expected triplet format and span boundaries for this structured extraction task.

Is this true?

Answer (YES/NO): NO